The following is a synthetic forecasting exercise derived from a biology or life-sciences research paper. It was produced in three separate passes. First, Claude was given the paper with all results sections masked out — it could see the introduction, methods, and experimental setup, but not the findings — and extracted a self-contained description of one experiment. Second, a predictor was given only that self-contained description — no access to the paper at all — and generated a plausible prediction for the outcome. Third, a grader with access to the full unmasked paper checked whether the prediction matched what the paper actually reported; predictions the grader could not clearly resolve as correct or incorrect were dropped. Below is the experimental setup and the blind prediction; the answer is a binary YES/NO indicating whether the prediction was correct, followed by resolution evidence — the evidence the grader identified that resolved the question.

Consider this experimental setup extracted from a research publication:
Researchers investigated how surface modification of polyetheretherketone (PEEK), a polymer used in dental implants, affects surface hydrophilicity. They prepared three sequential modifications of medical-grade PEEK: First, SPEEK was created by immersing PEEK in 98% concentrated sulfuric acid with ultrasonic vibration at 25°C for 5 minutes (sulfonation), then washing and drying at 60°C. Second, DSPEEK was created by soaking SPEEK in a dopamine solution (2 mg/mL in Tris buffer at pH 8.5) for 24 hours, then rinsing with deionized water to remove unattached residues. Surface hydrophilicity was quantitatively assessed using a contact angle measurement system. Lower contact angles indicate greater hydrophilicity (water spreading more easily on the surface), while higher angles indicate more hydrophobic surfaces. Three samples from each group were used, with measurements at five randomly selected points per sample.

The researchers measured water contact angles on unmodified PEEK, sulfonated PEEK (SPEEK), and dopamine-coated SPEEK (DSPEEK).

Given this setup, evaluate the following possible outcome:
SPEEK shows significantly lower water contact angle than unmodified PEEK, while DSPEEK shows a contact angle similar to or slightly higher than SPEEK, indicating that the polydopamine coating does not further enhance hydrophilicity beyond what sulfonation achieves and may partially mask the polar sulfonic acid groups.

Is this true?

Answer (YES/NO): NO